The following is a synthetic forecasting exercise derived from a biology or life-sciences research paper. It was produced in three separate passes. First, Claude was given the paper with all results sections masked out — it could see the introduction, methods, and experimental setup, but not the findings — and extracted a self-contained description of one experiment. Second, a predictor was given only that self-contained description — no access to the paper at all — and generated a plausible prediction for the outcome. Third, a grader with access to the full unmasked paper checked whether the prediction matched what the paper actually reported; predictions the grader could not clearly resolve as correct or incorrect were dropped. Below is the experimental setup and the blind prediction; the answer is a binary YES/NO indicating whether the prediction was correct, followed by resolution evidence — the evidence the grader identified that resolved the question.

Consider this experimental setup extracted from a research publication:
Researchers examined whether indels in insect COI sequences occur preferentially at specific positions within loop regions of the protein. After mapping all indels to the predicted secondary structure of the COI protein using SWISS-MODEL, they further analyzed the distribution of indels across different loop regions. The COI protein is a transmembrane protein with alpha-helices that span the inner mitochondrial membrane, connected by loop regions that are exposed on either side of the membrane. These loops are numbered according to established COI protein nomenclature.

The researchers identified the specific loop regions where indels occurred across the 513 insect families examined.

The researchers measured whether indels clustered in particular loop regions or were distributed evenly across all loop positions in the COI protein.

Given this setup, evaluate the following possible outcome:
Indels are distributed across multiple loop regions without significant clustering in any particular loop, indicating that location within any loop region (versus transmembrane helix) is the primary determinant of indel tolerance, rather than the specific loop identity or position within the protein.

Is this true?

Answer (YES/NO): NO